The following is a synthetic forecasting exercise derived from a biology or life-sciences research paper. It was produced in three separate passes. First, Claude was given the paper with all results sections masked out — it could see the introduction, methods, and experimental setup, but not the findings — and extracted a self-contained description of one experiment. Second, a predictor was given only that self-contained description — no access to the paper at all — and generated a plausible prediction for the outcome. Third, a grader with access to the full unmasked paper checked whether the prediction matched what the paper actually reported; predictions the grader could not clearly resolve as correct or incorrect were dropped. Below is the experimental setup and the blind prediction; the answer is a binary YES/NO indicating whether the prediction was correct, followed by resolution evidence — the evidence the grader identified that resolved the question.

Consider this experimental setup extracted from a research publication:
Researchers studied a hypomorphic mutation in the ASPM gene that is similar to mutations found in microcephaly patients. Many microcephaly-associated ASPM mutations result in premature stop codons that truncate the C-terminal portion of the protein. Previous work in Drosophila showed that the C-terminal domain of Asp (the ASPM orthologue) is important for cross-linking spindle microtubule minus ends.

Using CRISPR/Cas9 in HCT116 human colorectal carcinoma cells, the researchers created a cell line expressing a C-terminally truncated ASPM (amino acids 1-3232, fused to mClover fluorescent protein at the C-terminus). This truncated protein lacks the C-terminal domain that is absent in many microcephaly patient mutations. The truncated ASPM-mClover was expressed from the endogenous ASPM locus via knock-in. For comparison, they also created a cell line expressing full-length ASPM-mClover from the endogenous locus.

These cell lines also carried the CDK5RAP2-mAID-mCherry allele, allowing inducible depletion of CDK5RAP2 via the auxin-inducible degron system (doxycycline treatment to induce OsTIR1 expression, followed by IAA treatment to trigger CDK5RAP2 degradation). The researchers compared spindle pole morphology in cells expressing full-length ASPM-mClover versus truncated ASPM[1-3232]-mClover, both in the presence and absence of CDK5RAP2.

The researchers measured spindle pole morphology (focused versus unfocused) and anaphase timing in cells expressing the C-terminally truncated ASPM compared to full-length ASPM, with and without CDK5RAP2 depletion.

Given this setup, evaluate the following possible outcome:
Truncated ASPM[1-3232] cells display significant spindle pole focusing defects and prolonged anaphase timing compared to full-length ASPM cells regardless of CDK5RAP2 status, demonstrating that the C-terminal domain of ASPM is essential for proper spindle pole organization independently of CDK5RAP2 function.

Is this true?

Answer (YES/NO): NO